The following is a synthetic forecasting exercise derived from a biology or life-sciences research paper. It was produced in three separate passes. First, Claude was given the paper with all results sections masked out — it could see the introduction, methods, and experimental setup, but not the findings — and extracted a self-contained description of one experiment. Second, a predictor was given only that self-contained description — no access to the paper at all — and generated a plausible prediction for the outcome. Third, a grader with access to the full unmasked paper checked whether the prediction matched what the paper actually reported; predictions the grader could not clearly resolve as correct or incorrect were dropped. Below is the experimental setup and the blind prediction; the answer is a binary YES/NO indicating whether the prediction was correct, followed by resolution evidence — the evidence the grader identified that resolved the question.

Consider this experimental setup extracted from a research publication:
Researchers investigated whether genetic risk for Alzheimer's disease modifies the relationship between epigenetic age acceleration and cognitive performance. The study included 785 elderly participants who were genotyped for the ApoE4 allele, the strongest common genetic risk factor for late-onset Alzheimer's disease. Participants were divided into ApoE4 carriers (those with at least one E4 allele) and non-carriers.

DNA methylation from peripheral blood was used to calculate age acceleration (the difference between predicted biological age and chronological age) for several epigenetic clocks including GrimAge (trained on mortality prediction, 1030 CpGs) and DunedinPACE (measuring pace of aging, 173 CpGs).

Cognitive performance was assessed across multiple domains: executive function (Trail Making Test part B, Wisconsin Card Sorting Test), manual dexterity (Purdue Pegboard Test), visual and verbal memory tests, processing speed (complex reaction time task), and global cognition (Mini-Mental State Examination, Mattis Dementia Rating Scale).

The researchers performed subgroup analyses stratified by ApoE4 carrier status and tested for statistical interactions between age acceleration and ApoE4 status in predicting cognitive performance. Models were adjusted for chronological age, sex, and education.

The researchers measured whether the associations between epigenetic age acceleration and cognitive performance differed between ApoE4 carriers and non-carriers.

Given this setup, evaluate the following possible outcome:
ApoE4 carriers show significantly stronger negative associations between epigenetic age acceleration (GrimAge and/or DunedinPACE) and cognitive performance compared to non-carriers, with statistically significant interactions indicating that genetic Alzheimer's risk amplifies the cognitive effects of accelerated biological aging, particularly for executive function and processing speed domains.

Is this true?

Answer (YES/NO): NO